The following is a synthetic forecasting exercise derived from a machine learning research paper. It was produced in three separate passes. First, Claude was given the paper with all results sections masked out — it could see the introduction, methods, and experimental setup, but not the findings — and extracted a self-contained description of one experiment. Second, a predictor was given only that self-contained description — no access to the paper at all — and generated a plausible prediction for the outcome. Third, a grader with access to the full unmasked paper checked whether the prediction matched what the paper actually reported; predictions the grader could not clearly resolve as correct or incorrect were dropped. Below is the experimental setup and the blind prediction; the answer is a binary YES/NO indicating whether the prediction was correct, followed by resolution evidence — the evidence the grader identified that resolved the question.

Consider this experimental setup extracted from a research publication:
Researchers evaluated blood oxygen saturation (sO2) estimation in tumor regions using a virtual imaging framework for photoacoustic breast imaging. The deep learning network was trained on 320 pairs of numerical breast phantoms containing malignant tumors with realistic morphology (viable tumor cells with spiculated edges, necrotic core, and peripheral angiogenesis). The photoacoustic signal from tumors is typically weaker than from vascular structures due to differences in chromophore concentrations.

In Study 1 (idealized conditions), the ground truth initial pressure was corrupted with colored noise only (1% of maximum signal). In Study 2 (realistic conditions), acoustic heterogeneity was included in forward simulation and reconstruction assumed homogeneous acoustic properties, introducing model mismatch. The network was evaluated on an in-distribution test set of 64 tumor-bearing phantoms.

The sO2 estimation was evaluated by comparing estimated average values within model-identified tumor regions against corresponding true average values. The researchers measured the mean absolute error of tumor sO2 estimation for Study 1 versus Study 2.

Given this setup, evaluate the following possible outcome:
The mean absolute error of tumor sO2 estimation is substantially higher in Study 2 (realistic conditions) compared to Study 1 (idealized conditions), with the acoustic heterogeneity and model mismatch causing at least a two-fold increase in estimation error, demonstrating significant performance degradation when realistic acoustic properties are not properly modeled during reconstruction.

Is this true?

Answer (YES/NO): NO